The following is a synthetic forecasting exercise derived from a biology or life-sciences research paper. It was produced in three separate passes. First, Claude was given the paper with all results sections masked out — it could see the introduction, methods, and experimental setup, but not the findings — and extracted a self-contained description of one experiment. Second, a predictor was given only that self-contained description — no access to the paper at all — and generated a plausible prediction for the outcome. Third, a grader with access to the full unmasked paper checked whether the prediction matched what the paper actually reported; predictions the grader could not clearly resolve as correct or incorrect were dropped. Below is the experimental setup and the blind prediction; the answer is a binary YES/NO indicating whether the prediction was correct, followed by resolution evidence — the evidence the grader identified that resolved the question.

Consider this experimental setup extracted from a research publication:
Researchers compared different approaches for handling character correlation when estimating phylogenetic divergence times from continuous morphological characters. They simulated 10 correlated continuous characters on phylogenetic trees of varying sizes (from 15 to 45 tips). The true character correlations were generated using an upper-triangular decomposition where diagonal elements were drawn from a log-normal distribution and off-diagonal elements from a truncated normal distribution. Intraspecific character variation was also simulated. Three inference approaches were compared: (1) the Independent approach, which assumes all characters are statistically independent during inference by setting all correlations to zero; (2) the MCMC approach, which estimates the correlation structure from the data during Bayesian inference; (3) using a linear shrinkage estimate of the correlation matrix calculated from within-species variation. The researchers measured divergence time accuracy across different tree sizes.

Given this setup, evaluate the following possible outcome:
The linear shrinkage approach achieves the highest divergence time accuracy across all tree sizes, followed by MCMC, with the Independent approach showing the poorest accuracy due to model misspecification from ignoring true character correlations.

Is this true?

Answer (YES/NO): NO